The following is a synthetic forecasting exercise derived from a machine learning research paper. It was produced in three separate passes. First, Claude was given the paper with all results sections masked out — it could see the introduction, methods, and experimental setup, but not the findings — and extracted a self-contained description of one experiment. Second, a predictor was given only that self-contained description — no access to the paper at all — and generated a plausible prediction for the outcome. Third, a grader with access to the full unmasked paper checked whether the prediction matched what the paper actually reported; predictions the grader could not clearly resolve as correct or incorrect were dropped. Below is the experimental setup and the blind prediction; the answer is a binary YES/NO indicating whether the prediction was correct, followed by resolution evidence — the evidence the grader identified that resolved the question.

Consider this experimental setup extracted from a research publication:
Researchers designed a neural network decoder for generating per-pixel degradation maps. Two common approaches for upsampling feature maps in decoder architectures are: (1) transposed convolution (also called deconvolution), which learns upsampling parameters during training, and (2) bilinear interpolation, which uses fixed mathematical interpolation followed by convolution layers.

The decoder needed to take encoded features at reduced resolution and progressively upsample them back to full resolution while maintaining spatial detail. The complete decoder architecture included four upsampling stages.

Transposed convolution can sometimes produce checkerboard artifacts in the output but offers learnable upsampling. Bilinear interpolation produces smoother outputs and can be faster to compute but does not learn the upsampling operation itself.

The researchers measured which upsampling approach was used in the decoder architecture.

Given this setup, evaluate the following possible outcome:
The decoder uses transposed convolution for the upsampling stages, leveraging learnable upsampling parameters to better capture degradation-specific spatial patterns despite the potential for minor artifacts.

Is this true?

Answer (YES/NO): NO